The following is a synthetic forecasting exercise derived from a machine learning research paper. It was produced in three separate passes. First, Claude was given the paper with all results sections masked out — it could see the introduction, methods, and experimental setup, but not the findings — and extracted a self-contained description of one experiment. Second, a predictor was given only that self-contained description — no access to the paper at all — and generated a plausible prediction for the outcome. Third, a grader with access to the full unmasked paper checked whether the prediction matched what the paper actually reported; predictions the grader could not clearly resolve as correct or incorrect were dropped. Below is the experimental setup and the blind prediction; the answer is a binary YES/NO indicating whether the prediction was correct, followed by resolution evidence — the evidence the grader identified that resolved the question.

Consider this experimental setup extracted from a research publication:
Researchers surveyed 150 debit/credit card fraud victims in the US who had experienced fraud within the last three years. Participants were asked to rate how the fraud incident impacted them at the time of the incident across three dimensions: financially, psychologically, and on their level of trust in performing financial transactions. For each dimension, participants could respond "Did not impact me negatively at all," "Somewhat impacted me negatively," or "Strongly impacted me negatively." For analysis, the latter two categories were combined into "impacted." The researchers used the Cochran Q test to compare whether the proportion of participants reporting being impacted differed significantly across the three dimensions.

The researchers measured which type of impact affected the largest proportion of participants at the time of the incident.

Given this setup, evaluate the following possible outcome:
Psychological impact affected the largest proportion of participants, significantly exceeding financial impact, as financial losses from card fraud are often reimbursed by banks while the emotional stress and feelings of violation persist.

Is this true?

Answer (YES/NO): YES